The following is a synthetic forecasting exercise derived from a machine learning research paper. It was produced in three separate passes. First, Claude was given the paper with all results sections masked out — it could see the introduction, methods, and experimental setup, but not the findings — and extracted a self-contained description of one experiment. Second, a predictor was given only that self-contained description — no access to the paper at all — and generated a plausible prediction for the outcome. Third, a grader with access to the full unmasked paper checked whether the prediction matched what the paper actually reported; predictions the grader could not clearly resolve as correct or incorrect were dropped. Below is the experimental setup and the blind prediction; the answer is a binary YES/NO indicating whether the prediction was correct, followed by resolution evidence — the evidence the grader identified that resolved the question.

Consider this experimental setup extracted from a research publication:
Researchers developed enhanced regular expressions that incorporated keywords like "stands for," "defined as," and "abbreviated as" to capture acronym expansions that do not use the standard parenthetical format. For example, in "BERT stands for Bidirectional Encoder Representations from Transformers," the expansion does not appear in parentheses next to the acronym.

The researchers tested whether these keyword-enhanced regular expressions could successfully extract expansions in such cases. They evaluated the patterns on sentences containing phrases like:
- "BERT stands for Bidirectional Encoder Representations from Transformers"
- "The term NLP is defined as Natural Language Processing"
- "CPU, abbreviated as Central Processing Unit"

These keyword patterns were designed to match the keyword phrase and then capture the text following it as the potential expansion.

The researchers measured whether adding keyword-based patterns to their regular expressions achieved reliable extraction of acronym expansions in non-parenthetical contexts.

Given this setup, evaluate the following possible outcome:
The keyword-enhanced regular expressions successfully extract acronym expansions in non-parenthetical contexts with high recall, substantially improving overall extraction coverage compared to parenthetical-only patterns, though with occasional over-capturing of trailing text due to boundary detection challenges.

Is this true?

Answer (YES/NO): NO